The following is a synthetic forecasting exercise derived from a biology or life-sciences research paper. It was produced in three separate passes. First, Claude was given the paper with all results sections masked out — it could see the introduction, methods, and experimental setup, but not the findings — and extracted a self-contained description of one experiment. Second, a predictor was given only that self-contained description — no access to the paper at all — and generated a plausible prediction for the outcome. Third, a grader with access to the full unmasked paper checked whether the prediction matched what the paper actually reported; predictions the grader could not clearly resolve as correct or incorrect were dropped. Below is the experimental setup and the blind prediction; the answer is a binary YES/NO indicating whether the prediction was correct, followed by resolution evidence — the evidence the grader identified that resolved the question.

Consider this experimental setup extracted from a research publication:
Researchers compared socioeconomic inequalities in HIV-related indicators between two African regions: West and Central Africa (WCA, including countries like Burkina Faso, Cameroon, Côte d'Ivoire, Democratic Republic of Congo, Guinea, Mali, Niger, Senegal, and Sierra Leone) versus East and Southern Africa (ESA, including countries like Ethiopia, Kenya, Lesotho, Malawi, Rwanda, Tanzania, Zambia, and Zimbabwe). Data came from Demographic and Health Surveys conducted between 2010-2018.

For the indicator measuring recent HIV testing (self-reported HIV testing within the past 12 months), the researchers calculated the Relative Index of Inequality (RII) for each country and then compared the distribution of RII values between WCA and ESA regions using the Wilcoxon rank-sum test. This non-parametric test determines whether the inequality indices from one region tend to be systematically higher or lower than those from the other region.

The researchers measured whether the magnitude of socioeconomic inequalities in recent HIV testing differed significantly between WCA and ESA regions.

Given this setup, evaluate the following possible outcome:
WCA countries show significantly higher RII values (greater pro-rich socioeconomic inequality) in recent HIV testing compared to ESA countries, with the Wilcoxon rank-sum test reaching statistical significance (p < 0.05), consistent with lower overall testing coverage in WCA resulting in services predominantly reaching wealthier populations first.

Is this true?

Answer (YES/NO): YES